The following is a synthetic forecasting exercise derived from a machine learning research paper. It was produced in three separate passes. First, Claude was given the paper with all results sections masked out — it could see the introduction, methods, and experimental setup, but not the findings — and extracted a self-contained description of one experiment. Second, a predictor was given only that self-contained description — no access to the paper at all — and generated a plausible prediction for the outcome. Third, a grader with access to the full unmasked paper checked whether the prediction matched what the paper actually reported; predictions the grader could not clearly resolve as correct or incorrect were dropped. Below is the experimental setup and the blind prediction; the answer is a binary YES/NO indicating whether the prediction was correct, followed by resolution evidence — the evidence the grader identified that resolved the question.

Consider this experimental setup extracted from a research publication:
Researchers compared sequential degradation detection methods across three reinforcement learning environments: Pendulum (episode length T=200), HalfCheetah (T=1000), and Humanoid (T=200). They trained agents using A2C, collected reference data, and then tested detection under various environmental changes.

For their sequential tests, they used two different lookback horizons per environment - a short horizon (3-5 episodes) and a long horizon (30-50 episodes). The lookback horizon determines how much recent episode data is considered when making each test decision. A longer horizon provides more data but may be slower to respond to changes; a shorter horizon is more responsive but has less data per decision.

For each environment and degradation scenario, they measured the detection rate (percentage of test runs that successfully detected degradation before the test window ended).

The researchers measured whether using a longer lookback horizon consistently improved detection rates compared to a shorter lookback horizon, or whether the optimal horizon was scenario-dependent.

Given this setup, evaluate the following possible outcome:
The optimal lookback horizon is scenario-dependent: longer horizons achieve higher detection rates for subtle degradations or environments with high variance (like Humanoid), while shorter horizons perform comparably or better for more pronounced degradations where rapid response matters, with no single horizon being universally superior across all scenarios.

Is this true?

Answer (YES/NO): YES